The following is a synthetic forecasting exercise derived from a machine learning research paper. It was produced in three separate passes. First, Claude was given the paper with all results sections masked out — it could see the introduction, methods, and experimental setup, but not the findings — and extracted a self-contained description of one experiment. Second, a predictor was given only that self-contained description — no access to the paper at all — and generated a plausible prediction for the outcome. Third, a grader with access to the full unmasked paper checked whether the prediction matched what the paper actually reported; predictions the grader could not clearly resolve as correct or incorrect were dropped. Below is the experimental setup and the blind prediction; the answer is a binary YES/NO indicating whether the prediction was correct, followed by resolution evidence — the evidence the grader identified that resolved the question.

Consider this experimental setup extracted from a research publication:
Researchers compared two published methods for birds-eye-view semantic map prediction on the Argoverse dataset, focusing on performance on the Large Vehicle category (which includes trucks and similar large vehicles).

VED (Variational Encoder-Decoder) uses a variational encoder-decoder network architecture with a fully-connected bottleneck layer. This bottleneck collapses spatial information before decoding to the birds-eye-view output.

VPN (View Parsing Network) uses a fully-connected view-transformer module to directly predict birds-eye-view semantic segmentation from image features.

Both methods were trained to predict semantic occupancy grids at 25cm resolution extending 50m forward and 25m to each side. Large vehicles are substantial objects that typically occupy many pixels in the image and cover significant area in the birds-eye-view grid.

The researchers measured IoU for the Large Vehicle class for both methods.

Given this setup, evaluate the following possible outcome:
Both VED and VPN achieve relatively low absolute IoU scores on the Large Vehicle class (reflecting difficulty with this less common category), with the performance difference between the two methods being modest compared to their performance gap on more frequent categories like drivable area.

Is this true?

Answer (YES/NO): NO